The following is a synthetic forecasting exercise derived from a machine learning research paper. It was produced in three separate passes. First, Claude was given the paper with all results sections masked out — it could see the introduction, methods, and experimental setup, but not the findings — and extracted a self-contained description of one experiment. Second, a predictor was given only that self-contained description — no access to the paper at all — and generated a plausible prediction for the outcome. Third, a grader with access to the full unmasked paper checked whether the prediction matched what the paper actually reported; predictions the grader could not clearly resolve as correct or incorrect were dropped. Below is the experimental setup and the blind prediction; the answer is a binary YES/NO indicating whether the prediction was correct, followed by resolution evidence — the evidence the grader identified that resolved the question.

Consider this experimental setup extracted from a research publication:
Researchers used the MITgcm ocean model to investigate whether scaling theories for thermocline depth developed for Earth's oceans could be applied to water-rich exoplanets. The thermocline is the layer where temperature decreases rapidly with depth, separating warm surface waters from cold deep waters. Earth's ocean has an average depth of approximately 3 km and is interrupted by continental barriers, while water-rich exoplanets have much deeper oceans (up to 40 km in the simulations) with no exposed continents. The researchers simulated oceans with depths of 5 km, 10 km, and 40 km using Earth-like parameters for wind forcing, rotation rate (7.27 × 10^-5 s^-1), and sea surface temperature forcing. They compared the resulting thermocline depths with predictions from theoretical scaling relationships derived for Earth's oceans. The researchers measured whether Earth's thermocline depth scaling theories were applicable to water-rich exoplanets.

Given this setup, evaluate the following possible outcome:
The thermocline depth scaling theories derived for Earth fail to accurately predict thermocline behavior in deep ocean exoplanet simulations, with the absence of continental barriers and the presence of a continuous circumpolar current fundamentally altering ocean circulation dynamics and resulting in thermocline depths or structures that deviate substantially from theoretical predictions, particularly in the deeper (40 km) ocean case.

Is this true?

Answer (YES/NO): NO